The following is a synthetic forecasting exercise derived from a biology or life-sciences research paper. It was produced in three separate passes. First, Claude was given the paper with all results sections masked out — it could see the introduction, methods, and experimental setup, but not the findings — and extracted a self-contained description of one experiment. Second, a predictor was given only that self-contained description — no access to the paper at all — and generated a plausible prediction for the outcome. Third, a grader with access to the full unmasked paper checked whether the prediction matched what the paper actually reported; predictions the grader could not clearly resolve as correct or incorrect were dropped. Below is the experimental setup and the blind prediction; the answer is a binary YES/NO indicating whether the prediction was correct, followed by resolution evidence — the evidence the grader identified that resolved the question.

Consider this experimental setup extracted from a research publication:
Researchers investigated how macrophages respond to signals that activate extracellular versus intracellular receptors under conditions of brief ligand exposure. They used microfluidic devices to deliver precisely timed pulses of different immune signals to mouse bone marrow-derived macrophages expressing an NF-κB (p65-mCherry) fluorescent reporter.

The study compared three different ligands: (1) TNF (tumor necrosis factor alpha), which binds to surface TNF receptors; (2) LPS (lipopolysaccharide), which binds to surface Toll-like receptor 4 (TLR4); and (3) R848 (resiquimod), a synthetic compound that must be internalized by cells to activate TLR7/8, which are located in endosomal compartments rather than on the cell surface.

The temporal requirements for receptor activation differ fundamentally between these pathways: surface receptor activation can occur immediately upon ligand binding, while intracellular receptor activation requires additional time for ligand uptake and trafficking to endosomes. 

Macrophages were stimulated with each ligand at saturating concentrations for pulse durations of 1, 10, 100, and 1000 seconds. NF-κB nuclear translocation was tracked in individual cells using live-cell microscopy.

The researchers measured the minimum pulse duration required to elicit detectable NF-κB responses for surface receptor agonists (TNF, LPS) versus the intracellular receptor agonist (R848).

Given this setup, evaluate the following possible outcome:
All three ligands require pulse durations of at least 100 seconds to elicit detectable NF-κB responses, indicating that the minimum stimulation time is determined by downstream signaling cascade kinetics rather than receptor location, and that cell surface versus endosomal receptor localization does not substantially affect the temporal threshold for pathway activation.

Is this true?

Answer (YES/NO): NO